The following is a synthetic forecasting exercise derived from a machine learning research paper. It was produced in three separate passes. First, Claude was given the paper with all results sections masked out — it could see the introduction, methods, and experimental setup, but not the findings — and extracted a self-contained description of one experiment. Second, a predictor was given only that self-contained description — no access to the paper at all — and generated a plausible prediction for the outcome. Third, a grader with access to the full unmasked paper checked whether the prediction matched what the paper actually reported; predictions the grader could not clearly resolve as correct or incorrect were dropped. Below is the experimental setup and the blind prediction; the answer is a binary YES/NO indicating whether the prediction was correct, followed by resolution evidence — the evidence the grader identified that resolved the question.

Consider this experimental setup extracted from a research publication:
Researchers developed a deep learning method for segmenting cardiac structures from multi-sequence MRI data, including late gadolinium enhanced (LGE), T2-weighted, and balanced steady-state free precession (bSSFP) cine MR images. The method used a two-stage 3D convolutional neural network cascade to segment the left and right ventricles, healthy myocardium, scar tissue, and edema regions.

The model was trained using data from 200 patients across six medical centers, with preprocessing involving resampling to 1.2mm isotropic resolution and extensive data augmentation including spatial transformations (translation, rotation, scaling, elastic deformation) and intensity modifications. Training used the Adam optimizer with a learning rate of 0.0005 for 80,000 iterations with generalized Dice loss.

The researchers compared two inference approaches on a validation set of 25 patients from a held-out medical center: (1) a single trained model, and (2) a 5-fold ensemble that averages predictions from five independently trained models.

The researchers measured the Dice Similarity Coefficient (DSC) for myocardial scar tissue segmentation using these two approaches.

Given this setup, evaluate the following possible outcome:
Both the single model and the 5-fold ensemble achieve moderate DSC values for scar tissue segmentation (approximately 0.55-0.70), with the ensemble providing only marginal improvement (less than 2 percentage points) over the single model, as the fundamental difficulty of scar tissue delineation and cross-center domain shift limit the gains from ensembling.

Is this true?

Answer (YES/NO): NO